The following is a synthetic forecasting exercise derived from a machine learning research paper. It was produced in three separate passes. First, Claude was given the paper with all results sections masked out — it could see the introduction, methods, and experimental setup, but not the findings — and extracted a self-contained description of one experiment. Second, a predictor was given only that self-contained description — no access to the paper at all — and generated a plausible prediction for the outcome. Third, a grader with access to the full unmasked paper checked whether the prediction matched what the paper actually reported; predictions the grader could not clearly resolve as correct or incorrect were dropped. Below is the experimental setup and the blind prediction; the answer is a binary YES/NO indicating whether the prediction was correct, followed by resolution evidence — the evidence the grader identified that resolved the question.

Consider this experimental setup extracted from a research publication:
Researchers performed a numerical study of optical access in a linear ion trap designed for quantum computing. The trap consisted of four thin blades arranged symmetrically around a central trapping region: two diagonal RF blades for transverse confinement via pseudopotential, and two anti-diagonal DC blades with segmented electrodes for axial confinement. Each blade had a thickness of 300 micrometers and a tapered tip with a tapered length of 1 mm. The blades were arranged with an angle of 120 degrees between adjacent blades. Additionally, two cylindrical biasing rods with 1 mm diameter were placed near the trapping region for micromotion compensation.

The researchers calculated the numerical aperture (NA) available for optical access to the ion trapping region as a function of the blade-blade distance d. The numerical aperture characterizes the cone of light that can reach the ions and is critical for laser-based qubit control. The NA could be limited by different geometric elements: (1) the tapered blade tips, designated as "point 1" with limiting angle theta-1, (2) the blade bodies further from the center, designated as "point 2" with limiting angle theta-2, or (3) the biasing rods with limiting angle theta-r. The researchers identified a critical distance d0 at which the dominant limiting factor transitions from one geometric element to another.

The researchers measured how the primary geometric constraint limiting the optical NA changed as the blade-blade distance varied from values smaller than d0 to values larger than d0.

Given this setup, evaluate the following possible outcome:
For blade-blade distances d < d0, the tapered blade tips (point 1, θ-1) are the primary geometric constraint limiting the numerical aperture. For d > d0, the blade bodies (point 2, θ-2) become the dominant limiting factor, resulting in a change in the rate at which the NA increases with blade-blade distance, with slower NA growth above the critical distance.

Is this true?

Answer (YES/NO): YES